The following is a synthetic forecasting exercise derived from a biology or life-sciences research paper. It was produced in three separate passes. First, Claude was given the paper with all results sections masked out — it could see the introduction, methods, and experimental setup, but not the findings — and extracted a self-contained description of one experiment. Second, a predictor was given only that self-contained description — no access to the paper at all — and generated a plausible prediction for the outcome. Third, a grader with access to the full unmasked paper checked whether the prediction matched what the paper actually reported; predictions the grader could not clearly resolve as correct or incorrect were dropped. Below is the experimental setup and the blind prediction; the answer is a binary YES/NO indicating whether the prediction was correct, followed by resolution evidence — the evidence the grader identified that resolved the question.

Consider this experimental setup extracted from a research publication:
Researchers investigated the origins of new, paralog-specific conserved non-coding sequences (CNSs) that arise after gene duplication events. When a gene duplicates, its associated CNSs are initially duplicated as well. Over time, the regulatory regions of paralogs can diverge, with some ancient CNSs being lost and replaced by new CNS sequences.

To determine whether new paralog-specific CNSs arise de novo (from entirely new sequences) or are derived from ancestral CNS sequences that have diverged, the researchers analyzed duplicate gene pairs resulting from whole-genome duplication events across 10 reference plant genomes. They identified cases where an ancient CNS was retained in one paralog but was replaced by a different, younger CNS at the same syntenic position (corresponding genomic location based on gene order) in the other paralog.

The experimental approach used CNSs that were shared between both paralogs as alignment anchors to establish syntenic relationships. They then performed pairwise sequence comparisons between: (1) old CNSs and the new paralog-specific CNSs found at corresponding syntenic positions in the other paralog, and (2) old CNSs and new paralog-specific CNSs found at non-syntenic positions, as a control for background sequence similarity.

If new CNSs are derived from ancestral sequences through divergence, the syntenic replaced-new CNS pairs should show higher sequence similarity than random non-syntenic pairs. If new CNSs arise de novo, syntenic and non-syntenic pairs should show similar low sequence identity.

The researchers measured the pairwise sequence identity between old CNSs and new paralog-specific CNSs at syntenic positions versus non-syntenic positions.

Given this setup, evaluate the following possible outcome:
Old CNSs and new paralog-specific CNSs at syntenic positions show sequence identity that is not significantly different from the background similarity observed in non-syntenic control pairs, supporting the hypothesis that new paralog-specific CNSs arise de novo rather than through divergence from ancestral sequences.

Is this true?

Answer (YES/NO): NO